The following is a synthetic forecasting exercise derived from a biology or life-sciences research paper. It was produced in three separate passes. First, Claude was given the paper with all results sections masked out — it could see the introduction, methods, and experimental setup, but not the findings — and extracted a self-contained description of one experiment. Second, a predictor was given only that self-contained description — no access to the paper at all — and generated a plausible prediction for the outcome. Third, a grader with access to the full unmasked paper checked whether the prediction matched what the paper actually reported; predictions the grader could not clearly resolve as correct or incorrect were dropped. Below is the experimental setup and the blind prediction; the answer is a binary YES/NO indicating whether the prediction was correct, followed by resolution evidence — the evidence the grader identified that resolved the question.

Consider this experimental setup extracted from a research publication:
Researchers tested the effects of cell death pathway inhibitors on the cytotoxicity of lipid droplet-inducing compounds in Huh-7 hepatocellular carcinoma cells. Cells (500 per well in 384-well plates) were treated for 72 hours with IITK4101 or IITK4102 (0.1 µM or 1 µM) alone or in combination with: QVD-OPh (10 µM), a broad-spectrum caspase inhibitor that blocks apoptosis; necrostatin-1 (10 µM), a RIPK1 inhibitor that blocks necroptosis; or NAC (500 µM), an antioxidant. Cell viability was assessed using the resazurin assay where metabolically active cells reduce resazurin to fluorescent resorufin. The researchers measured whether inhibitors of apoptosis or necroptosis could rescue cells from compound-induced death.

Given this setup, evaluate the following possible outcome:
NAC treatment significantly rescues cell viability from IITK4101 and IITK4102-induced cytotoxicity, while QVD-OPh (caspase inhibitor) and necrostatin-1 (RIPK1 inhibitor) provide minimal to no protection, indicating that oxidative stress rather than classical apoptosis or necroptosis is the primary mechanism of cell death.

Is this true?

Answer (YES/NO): NO